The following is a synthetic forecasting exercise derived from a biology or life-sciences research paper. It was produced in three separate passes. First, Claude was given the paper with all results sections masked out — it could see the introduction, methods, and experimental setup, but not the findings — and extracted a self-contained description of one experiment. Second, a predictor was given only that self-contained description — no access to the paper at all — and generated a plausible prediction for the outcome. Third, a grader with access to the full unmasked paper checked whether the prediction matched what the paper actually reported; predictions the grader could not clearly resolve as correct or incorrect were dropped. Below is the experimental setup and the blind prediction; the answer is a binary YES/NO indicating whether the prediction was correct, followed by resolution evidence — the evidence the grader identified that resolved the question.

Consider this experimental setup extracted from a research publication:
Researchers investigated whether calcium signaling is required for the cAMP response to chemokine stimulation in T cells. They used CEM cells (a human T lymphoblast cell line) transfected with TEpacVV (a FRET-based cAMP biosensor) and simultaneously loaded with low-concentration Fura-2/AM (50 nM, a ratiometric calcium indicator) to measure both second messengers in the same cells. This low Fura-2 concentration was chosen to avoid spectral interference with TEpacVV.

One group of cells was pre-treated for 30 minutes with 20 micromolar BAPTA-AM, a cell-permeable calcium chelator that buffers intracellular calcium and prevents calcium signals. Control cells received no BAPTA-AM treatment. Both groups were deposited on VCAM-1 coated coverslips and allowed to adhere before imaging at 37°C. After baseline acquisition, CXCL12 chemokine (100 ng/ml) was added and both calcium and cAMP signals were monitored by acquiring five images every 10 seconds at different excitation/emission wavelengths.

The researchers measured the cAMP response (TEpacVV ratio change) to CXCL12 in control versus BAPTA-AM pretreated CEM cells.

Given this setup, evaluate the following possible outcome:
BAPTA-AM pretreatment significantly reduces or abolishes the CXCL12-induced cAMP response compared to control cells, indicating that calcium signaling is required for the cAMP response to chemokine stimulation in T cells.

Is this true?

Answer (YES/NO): YES